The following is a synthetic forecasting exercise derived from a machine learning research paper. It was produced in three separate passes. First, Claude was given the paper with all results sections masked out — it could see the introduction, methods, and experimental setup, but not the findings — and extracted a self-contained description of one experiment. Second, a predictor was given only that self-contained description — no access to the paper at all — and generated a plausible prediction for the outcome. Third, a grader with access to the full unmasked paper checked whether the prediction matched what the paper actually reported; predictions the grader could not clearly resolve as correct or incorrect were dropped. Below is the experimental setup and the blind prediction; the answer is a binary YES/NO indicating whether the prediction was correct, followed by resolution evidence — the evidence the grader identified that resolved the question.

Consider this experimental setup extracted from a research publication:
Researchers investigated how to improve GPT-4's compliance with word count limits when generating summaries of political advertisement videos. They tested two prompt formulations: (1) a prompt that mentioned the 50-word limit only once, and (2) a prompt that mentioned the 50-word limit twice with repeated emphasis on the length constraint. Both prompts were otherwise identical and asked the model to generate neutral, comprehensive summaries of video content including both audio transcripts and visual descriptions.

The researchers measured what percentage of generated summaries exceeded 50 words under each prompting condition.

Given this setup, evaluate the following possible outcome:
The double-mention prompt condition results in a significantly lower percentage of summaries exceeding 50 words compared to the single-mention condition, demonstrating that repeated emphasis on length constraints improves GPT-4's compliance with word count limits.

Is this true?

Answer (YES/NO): YES